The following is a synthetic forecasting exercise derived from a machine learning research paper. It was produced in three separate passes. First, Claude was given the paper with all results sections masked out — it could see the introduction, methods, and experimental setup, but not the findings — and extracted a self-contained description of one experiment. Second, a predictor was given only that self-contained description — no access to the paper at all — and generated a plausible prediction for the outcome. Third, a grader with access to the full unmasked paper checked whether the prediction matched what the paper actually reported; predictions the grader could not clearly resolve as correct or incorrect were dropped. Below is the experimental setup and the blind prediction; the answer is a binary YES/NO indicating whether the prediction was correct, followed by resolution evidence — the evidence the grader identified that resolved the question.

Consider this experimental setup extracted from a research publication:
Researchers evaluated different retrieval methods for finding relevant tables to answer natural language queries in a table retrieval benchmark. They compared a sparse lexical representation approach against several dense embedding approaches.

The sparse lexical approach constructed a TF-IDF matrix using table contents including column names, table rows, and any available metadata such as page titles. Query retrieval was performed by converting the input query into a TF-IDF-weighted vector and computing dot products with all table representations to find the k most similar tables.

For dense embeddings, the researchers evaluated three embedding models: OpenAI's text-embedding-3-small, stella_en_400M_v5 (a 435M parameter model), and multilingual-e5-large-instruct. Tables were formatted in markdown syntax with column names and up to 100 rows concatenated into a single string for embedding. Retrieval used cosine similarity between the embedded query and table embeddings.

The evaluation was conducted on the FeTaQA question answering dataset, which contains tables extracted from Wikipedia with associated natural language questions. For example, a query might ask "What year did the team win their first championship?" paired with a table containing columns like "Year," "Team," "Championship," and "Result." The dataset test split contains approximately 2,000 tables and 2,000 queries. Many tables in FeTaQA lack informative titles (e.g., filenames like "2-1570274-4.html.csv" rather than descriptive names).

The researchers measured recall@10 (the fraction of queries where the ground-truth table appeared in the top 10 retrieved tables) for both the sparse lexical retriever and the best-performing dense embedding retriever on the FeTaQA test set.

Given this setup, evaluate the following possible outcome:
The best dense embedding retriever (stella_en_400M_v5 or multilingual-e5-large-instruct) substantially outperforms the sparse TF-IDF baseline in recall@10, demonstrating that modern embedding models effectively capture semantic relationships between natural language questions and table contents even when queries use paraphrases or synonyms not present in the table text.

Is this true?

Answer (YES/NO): YES